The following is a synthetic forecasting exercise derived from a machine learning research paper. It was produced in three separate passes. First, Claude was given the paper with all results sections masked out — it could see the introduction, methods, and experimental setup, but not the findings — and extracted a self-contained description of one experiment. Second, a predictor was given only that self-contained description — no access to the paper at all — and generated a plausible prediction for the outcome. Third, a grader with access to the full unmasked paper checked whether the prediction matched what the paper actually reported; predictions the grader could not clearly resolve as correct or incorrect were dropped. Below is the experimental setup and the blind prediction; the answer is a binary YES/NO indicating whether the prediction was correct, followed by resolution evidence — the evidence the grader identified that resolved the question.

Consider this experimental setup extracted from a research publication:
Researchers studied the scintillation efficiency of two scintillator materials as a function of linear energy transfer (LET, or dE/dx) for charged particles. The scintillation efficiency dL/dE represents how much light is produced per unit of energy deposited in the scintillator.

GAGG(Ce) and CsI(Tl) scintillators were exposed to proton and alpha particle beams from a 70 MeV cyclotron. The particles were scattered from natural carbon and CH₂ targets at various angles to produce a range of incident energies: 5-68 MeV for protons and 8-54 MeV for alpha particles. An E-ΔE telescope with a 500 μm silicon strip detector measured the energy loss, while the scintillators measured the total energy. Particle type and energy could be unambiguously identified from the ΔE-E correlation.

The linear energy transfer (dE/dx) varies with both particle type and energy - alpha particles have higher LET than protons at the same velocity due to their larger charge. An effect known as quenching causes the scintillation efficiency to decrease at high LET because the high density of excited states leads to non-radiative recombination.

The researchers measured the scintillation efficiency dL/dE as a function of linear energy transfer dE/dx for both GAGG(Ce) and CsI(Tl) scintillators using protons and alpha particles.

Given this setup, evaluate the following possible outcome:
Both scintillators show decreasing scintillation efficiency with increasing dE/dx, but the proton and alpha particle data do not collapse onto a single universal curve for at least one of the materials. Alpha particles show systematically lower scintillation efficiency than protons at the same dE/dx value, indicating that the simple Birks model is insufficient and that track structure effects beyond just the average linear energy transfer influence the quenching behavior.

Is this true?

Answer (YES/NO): NO